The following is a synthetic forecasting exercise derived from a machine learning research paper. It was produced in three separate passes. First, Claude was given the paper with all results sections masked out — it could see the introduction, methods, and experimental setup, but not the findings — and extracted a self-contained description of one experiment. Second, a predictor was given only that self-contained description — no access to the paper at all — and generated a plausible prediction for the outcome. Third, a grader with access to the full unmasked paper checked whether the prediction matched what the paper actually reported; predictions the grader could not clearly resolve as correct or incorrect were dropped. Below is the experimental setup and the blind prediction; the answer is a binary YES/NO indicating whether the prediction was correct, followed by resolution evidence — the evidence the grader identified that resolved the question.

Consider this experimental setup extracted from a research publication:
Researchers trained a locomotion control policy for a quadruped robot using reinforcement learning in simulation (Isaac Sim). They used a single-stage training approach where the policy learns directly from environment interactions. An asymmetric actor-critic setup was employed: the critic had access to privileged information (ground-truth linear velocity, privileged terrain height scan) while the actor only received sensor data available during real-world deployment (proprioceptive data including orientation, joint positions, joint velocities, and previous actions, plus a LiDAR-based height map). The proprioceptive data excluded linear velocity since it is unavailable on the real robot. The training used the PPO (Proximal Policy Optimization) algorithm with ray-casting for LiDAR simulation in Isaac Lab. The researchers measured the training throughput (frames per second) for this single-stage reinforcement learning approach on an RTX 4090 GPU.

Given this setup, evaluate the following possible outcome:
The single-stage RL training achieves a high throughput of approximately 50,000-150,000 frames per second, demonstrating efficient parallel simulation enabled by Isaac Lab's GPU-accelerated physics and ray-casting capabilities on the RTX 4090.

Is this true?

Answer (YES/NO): YES